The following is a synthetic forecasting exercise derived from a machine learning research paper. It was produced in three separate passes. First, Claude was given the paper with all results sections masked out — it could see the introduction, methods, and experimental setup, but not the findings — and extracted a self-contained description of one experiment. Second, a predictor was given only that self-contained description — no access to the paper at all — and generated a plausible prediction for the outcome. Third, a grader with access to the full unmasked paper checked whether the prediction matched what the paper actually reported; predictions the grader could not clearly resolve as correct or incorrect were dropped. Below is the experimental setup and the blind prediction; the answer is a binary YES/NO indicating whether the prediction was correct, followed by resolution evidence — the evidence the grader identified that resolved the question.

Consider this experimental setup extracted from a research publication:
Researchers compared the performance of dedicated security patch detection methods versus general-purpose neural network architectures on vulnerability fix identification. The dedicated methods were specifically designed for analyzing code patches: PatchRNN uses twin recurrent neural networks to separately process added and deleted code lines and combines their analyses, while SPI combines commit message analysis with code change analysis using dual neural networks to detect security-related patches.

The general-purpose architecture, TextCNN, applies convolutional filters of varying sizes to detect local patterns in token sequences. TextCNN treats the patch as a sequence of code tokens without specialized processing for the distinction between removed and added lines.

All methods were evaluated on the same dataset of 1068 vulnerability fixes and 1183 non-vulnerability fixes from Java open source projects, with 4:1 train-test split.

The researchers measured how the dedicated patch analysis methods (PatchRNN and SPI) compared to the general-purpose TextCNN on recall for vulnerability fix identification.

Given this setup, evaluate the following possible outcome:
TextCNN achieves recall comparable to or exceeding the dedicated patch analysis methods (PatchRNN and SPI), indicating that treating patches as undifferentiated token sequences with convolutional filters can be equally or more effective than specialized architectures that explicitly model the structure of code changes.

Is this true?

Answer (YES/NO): NO